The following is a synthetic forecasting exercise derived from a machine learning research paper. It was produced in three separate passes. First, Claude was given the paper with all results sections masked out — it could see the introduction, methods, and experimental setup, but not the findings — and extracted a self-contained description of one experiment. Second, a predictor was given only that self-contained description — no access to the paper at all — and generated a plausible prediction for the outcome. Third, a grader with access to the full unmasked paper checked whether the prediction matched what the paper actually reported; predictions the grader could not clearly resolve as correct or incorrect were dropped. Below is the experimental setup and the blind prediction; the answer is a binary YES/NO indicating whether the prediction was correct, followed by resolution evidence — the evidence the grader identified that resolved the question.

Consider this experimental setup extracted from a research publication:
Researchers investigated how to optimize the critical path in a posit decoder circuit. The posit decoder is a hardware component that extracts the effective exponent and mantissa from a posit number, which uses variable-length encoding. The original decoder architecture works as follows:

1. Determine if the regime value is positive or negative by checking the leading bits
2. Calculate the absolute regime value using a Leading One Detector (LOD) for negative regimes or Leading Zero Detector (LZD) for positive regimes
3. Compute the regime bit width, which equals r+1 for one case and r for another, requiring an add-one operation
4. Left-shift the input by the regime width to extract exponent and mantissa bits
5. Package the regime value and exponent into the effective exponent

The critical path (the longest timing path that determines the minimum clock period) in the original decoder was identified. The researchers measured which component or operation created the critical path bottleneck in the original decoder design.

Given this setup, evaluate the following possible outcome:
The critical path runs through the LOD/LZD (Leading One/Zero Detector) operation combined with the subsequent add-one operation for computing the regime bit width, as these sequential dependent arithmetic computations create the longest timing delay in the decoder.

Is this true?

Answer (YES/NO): NO